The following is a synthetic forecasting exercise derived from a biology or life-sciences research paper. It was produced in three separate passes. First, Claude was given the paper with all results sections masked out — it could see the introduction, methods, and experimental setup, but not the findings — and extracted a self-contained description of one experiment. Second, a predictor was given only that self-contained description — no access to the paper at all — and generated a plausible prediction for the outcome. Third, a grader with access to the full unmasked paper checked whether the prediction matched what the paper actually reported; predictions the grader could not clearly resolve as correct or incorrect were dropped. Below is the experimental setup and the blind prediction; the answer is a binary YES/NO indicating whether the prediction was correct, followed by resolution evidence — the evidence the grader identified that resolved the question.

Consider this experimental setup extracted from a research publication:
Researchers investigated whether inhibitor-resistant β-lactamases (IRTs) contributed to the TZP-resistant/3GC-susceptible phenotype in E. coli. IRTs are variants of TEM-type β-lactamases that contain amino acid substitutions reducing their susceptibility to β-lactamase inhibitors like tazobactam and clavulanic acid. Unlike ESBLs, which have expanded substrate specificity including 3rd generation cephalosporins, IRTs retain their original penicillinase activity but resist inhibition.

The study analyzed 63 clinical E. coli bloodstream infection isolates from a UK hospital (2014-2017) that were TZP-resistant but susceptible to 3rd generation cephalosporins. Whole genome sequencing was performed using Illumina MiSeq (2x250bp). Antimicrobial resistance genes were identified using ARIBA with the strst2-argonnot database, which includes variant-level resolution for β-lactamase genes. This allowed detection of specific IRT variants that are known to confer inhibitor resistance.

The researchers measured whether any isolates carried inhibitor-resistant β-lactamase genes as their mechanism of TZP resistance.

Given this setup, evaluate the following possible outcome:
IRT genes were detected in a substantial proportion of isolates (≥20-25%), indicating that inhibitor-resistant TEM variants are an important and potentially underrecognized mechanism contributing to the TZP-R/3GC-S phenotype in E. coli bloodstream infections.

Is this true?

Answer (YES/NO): NO